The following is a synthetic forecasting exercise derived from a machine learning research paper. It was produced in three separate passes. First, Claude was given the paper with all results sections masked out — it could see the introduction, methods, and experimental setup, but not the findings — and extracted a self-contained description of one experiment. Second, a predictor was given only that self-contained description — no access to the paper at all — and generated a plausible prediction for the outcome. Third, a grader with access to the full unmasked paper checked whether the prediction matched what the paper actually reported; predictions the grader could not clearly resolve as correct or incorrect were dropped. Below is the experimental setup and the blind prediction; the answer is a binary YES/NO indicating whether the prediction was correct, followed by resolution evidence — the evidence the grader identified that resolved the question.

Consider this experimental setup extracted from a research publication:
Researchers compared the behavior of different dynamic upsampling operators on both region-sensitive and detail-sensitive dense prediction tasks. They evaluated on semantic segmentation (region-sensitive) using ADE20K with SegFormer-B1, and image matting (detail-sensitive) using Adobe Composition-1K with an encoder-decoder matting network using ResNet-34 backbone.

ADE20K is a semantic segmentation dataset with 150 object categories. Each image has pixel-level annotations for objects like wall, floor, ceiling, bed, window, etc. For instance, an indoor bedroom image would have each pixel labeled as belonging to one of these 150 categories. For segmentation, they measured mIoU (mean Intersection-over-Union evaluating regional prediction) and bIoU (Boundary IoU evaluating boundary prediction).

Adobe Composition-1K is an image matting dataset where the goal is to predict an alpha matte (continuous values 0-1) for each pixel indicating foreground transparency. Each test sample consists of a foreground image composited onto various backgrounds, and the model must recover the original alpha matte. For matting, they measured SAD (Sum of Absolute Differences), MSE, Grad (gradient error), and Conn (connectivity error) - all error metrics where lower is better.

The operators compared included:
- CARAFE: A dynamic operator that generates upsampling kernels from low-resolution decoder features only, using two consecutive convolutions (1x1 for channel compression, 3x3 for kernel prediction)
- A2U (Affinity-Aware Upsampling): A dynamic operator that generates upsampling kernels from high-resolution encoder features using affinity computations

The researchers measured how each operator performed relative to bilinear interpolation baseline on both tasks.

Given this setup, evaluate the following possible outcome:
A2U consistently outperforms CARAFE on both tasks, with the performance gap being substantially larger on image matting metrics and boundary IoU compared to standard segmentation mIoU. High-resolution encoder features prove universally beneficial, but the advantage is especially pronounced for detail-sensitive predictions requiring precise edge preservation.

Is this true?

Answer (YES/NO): NO